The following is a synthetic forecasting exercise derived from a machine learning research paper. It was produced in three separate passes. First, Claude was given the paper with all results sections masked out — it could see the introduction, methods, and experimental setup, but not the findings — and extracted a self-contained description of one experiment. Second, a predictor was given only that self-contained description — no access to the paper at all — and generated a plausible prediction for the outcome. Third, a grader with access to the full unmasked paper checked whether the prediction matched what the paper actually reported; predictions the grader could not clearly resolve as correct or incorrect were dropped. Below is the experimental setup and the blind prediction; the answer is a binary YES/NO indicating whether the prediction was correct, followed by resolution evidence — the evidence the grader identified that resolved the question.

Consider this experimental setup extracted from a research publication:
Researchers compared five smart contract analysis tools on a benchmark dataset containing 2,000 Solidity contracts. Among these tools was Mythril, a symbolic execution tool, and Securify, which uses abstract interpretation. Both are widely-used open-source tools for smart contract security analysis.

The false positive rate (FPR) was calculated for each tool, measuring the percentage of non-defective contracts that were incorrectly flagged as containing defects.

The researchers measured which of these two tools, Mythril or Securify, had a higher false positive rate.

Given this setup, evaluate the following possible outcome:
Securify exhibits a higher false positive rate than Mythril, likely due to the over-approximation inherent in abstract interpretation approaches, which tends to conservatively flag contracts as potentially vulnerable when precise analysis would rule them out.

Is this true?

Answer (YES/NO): NO